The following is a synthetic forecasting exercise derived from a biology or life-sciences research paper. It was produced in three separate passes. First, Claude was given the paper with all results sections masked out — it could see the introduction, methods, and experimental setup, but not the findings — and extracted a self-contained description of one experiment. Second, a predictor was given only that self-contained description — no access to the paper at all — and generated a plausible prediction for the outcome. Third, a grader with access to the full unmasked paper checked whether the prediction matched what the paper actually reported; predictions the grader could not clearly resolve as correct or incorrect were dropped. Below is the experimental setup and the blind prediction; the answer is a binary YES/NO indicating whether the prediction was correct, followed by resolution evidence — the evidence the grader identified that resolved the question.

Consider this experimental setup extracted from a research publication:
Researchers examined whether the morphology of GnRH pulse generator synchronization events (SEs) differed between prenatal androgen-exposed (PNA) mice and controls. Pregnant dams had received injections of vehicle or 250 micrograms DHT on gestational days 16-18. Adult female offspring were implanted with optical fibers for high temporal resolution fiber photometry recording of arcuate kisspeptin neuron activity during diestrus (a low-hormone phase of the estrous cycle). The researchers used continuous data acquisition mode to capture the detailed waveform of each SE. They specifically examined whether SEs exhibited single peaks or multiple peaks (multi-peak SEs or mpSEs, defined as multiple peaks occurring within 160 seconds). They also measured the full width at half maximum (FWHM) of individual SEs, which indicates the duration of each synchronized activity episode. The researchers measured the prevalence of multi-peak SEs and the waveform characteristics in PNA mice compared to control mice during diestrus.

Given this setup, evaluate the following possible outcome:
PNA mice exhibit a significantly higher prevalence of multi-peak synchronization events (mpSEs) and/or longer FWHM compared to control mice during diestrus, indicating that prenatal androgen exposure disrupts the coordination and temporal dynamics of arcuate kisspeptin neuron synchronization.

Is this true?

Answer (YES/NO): NO